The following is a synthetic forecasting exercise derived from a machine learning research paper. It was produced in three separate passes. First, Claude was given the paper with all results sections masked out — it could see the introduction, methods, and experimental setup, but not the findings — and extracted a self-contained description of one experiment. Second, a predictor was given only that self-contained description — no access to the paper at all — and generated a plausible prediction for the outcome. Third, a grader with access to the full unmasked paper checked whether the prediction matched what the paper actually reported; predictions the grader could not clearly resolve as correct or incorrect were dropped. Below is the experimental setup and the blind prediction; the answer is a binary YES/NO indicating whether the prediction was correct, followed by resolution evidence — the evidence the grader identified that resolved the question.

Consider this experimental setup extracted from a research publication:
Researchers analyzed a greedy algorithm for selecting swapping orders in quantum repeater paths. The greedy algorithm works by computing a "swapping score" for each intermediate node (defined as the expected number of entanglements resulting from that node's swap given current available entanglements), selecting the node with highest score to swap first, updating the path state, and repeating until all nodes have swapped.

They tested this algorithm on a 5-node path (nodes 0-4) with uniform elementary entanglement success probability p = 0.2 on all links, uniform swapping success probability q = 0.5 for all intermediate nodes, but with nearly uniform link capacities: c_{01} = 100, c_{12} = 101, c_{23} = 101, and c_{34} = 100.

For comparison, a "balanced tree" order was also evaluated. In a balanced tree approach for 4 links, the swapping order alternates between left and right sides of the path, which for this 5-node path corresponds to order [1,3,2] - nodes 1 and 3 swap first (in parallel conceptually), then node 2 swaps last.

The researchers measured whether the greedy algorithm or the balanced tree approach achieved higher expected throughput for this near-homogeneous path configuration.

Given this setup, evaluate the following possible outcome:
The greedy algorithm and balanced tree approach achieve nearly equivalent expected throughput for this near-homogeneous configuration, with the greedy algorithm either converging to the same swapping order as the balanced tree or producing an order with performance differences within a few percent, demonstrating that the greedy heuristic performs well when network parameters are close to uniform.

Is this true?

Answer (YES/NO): NO